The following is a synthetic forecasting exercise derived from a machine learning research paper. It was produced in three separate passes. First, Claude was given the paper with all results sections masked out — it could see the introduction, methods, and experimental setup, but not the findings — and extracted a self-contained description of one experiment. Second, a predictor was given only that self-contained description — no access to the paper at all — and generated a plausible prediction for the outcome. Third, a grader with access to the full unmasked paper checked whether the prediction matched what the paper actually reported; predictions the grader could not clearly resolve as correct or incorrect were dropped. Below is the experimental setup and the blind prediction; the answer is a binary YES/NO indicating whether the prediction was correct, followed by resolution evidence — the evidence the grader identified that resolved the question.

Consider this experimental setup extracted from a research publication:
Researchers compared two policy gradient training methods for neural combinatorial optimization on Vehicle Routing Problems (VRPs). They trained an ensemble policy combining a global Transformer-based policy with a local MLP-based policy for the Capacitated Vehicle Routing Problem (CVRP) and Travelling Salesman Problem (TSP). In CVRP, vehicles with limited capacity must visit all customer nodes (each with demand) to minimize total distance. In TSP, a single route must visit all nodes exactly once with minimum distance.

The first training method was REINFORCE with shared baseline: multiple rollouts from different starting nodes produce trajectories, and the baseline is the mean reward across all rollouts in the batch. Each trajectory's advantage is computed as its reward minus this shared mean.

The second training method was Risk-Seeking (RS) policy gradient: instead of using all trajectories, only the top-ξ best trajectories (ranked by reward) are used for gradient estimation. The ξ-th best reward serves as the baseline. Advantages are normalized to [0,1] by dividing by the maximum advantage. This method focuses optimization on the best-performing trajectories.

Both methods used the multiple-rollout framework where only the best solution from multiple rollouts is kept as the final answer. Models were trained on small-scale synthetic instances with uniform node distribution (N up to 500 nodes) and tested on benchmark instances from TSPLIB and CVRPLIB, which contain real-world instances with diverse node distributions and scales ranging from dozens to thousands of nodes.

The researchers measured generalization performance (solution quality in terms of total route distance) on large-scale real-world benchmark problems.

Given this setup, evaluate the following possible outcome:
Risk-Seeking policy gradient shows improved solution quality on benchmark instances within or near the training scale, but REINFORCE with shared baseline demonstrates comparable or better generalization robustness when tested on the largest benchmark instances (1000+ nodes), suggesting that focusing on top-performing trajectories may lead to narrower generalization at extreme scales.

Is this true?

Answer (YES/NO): NO